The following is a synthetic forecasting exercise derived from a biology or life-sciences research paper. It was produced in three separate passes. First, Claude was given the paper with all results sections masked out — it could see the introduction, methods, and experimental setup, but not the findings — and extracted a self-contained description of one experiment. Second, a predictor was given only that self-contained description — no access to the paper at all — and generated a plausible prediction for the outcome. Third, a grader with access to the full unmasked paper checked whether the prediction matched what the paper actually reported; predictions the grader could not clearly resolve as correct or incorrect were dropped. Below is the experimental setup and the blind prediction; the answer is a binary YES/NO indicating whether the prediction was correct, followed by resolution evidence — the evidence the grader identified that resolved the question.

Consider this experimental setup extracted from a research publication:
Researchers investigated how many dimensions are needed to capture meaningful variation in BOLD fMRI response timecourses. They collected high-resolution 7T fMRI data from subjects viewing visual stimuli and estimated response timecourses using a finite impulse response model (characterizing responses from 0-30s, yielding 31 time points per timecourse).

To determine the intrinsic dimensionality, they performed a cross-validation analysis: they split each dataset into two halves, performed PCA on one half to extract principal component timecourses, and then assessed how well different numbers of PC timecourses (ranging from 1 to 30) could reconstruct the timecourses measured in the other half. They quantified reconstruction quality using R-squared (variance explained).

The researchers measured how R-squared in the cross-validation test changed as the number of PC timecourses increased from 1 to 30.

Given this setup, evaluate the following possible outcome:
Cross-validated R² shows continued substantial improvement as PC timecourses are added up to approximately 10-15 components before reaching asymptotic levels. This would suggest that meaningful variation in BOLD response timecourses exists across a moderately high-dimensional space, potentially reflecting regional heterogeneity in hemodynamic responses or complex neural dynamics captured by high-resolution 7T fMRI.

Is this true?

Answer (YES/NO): NO